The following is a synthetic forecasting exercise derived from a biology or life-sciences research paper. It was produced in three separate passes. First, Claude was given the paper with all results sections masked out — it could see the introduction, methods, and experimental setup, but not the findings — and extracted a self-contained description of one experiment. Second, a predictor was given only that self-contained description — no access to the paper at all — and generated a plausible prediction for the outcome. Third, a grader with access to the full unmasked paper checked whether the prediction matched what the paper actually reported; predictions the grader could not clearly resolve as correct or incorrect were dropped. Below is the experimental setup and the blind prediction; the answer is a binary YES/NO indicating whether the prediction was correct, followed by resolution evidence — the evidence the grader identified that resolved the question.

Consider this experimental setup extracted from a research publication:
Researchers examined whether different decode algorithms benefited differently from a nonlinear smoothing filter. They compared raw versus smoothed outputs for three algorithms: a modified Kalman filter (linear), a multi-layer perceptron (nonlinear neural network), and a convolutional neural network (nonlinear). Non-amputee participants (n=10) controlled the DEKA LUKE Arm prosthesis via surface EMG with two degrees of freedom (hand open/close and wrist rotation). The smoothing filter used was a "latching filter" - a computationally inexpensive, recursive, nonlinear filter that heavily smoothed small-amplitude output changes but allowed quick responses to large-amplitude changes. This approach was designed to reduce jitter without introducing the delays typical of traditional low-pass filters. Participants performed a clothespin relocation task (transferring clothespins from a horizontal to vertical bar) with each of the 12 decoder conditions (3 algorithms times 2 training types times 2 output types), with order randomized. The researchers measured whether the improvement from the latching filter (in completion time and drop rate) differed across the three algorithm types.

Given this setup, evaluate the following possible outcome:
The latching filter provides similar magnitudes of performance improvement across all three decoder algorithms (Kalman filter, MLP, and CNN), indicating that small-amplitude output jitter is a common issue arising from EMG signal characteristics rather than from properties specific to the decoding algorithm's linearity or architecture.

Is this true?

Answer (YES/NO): NO